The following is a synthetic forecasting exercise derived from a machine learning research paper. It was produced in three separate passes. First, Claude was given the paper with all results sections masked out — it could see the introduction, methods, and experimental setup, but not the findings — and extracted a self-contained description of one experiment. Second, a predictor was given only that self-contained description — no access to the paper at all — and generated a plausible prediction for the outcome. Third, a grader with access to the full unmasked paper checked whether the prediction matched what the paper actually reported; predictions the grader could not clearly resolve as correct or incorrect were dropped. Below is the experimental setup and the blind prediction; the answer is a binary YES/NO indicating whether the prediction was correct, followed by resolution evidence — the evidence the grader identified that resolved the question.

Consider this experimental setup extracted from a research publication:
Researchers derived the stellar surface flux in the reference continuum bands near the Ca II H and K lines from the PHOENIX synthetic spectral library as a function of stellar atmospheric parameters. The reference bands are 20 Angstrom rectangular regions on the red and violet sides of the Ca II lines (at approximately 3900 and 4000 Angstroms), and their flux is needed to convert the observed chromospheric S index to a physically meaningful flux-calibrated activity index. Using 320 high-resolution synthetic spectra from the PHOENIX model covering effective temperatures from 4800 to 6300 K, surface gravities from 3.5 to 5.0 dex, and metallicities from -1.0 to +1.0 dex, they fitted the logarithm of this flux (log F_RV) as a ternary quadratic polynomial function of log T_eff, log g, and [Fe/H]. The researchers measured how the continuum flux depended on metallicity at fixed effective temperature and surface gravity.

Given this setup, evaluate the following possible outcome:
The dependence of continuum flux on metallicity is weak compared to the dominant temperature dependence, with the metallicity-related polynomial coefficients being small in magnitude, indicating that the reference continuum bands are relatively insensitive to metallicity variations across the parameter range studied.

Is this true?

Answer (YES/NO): YES